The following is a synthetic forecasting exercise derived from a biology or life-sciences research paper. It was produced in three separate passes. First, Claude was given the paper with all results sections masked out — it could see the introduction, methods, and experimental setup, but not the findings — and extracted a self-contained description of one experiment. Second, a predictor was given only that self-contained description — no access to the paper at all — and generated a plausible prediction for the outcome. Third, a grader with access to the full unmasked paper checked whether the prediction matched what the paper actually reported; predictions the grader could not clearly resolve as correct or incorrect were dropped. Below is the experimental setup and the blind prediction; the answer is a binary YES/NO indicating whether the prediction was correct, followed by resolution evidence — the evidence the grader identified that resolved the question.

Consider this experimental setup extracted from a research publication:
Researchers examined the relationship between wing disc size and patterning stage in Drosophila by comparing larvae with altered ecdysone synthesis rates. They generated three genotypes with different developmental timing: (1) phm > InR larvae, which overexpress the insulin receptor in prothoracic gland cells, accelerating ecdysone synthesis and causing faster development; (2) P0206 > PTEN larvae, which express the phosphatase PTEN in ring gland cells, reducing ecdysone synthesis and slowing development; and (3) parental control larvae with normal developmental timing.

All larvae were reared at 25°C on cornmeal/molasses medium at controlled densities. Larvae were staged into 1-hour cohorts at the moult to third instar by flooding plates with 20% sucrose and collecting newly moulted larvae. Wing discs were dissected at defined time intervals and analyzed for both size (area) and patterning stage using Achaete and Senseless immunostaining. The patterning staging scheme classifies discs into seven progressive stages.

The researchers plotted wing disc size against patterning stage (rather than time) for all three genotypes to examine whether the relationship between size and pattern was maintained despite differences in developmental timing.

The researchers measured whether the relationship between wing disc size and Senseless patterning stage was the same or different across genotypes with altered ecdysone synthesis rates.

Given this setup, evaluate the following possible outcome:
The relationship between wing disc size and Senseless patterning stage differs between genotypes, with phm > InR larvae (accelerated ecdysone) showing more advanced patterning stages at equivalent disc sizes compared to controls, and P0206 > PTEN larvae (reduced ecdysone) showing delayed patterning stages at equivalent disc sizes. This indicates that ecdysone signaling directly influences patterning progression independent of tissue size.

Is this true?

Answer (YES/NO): YES